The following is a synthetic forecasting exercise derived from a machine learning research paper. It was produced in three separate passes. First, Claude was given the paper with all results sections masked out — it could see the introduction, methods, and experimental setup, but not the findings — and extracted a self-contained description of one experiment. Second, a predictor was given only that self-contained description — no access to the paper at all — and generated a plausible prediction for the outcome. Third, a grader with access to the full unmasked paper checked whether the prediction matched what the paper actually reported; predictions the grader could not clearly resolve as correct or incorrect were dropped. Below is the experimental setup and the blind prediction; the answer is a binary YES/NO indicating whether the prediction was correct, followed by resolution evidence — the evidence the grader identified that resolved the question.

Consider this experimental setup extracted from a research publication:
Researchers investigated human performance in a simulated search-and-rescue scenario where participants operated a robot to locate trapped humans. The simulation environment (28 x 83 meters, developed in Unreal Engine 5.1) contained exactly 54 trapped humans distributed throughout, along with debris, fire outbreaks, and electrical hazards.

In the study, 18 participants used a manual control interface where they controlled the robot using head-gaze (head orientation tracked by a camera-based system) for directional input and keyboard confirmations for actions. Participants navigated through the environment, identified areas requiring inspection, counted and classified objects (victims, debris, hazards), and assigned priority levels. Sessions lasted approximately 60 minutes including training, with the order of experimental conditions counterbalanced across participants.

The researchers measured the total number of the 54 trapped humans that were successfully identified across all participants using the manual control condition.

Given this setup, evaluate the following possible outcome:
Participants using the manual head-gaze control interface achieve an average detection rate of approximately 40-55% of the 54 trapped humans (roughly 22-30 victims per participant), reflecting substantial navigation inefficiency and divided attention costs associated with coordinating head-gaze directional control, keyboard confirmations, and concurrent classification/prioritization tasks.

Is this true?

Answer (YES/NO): NO